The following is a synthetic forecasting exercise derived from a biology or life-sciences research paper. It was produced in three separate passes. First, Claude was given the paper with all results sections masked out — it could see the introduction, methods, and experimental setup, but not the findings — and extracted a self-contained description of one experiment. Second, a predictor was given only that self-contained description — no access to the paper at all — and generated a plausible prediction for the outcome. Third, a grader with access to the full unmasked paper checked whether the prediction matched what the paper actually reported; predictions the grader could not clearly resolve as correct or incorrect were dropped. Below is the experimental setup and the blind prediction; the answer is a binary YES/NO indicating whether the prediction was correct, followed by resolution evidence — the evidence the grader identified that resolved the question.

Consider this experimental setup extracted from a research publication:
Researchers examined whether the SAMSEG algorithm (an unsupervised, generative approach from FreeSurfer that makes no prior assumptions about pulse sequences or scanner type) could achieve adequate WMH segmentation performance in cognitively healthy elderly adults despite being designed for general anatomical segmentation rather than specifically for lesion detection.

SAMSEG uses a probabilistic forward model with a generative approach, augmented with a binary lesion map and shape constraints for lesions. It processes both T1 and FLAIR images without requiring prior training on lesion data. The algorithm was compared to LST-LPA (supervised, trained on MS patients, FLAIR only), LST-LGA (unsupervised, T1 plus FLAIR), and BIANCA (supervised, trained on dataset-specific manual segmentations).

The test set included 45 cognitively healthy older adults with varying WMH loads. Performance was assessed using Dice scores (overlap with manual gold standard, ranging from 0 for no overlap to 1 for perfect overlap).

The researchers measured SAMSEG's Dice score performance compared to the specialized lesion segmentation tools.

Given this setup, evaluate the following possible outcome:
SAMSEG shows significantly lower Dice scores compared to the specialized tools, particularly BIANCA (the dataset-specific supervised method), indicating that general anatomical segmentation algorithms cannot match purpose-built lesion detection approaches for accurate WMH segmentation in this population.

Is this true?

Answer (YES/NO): NO